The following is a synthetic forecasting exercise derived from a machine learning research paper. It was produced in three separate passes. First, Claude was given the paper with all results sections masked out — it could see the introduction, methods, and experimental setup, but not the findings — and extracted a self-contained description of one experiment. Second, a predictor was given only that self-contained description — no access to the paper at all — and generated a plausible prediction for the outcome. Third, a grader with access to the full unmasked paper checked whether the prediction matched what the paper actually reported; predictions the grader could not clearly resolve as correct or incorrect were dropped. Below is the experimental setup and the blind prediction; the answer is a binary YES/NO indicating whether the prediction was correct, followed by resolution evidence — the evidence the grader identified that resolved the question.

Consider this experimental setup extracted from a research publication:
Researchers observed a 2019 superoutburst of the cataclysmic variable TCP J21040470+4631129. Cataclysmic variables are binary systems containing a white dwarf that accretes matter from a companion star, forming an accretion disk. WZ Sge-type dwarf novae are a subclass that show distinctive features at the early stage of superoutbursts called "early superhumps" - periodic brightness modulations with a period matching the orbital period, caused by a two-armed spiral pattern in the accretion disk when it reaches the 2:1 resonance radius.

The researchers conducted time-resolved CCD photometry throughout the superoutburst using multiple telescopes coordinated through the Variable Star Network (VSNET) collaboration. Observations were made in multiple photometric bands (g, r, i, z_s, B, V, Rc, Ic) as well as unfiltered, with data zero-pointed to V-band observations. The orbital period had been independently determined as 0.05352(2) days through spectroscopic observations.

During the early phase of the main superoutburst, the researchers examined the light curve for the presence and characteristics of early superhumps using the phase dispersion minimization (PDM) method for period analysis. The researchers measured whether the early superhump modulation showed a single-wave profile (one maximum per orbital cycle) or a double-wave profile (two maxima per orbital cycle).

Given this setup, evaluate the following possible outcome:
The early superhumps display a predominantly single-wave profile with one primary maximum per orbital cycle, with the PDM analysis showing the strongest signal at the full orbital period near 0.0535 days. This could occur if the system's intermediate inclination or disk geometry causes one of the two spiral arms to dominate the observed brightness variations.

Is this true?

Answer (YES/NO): NO